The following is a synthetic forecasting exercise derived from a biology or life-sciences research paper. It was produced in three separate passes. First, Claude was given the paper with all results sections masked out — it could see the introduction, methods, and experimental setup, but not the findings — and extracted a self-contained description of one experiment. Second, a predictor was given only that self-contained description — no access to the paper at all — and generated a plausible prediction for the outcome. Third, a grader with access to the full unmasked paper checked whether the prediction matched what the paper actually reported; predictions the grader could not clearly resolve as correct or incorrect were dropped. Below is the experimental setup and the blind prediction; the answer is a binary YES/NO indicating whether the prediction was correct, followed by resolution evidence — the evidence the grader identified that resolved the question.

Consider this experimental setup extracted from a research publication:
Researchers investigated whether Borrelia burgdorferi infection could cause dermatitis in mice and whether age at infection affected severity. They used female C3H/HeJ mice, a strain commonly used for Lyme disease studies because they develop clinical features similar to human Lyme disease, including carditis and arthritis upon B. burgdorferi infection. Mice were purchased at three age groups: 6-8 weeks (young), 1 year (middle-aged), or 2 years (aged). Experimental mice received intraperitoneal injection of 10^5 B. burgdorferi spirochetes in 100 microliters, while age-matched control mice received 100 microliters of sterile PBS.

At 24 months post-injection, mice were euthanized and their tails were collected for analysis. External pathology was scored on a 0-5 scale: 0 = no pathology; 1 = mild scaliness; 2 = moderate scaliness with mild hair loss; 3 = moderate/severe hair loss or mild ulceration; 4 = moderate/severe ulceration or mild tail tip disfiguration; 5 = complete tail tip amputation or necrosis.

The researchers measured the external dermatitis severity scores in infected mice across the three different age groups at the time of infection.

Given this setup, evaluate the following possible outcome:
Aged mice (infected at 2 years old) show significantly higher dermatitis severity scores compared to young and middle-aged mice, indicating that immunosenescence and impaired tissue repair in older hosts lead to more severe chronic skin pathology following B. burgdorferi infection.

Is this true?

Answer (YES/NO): YES